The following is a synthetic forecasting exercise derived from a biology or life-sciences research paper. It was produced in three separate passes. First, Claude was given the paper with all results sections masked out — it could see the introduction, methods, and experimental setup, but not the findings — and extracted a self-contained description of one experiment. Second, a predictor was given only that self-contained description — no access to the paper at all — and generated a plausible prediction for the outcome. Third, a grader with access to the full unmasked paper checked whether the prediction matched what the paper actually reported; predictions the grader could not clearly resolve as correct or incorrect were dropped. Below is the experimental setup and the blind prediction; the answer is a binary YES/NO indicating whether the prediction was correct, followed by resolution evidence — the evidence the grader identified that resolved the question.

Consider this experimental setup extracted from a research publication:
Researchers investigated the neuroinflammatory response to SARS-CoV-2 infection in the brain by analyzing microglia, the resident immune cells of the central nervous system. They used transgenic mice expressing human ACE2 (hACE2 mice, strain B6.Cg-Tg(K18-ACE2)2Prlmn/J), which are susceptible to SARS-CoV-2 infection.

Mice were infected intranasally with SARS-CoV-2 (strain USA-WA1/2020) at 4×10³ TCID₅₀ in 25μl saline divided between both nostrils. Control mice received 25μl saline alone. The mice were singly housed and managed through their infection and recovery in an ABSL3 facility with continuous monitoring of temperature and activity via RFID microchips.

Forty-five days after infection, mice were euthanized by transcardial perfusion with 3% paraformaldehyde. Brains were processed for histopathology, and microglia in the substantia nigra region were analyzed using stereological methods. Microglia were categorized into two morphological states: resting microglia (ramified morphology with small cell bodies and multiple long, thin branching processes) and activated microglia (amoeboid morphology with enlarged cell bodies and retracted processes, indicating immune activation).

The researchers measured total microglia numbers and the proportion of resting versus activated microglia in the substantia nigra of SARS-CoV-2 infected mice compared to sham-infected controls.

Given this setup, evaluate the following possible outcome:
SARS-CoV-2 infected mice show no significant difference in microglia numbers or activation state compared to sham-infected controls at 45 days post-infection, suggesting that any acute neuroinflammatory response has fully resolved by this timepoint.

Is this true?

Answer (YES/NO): YES